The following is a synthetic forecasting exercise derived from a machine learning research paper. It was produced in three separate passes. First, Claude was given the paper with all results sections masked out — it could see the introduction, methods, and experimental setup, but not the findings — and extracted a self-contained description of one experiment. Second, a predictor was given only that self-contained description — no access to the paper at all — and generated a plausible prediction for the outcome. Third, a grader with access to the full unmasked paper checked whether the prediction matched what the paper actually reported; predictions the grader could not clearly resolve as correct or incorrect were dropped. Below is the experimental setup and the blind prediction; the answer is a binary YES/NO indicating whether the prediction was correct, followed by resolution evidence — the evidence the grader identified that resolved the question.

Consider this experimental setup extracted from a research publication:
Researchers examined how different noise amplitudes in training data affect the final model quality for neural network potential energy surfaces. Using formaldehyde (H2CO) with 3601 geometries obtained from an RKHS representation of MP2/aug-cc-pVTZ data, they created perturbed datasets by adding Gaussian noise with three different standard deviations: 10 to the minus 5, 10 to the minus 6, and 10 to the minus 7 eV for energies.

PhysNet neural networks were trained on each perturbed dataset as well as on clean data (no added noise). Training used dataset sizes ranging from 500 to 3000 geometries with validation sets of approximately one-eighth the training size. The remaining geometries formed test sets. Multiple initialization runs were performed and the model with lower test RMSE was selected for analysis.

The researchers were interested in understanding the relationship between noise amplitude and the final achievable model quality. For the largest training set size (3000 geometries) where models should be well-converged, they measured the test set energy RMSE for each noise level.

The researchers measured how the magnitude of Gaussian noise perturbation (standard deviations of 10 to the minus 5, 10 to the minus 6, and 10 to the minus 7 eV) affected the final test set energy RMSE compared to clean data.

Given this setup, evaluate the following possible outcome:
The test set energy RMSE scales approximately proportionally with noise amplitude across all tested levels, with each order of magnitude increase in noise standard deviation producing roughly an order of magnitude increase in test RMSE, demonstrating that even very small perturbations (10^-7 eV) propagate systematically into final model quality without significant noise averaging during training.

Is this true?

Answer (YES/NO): NO